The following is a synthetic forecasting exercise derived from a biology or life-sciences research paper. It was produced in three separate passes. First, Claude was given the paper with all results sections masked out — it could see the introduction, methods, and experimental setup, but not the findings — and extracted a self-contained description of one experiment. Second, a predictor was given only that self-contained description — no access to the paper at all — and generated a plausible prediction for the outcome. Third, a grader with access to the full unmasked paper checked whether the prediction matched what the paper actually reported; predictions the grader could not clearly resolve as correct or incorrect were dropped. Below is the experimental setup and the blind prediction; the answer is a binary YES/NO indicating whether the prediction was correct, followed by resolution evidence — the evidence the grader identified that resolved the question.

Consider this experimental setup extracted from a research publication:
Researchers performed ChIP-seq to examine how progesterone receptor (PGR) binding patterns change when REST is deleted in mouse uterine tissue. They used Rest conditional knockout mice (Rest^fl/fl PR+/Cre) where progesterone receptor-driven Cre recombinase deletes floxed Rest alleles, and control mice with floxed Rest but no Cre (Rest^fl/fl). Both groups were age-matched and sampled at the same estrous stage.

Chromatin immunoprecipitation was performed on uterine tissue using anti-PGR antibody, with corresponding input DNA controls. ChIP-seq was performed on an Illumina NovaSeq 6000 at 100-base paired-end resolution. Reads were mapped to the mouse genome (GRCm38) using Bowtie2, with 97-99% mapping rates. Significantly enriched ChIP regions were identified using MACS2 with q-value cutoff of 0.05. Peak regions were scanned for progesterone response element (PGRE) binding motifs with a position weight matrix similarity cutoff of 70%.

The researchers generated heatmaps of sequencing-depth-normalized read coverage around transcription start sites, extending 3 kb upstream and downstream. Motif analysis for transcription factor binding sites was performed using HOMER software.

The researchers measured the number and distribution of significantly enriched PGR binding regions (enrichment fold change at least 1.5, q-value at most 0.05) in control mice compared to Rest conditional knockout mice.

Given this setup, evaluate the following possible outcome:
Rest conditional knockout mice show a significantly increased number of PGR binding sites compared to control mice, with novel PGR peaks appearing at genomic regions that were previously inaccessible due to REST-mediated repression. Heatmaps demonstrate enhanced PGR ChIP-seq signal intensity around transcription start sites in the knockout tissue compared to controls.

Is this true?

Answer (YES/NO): NO